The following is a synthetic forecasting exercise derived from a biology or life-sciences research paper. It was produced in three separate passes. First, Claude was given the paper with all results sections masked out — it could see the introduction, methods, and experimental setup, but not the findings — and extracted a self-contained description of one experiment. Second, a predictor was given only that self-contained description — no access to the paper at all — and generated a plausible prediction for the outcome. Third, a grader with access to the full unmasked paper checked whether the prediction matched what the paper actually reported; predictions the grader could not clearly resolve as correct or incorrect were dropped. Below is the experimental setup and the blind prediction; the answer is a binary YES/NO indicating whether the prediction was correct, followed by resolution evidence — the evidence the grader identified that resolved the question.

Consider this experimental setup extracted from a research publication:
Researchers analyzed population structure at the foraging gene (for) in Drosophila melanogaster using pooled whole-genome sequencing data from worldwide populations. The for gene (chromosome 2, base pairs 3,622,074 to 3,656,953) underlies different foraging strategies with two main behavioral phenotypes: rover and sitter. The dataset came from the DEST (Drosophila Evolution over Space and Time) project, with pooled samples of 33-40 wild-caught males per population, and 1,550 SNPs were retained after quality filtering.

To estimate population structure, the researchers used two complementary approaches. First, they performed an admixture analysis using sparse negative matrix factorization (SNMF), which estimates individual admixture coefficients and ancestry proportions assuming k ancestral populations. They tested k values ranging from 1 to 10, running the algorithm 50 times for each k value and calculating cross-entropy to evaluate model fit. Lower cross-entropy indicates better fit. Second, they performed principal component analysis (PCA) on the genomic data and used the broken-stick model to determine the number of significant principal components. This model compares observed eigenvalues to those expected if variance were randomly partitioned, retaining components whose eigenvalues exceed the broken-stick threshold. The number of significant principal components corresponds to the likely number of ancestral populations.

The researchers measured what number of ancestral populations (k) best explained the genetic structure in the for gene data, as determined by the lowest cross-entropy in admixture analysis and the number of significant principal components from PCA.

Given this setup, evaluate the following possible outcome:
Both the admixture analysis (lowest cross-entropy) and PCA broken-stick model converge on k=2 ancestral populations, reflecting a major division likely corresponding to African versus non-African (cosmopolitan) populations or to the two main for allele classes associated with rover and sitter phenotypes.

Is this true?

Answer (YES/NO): NO